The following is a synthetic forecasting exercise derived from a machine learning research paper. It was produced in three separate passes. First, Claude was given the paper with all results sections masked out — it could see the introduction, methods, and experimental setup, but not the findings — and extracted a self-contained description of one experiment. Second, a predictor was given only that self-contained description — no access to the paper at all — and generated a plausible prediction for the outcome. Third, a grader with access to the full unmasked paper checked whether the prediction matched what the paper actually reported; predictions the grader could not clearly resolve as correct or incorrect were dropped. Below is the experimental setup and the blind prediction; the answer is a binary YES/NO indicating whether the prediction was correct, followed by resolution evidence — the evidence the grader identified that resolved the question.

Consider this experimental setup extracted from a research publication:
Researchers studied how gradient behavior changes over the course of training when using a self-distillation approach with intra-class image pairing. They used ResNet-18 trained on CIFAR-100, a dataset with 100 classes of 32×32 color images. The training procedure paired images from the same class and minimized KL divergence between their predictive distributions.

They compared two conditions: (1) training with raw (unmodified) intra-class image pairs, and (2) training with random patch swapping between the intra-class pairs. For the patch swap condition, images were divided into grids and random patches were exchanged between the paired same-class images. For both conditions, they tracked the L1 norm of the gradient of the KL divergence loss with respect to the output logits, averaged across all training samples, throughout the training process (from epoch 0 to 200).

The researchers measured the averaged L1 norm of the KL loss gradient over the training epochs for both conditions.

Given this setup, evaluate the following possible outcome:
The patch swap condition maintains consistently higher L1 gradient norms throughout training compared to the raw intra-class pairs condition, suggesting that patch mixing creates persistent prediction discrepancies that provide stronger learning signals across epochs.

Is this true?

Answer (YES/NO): YES